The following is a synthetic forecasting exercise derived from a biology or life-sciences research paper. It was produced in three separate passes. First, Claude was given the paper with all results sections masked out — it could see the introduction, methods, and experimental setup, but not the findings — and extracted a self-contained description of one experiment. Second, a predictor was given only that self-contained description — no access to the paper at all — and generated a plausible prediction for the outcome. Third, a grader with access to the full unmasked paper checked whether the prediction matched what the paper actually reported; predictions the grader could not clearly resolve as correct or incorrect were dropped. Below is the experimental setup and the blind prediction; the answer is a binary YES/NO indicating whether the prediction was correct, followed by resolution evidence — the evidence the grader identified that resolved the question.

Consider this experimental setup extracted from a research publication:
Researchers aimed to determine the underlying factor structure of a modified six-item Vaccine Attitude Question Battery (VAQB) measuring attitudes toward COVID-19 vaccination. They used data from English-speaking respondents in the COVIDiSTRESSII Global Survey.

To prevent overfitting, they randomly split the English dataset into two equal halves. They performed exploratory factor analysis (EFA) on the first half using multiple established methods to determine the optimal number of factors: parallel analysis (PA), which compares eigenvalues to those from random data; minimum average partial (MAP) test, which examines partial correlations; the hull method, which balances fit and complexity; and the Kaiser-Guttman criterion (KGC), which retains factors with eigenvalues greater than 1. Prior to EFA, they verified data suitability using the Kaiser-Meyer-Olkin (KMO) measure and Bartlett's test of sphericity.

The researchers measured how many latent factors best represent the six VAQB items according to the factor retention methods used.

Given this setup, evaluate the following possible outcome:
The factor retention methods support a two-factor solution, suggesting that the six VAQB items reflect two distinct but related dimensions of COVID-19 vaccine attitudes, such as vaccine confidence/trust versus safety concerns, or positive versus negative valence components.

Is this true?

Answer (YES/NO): NO